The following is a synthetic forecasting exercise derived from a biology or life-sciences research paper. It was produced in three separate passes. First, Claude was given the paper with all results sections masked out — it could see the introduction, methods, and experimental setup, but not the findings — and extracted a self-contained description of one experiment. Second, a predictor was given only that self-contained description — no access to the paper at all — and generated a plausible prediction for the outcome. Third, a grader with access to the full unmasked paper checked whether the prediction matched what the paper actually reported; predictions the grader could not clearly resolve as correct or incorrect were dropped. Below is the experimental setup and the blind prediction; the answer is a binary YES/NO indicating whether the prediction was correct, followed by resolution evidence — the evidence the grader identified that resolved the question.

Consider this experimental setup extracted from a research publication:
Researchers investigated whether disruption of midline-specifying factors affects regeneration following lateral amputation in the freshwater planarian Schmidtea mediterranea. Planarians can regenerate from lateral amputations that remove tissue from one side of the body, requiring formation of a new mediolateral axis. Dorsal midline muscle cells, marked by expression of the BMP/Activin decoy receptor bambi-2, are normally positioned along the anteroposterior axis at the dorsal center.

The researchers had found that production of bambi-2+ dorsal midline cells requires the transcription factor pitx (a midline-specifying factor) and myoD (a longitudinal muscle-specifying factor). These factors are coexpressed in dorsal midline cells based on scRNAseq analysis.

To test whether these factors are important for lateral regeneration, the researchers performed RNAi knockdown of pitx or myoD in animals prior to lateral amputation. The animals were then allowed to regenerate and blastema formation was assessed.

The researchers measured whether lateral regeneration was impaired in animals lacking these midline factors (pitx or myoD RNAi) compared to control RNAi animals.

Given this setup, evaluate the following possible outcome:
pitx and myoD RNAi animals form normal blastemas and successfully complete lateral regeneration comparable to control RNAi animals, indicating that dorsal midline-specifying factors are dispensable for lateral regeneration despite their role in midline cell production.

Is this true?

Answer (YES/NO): NO